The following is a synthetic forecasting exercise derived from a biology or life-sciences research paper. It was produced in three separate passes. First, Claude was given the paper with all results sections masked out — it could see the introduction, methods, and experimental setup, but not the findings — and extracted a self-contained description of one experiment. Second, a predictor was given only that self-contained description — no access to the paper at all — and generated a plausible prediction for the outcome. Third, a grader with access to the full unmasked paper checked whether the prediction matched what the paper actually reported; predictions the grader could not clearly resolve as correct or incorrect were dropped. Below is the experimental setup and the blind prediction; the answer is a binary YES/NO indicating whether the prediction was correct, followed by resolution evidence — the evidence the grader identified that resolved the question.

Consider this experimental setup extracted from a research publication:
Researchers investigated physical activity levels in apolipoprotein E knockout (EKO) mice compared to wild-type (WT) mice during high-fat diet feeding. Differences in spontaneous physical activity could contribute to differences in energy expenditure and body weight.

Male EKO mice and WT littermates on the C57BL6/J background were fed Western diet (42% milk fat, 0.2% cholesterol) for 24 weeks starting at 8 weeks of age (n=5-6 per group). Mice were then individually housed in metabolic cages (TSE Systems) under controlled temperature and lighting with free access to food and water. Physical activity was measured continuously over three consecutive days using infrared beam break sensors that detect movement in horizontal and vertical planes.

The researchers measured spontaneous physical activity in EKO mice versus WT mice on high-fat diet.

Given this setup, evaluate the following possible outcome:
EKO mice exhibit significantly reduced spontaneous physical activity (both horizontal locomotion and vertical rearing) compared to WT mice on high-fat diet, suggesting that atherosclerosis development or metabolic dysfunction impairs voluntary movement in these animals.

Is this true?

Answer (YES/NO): NO